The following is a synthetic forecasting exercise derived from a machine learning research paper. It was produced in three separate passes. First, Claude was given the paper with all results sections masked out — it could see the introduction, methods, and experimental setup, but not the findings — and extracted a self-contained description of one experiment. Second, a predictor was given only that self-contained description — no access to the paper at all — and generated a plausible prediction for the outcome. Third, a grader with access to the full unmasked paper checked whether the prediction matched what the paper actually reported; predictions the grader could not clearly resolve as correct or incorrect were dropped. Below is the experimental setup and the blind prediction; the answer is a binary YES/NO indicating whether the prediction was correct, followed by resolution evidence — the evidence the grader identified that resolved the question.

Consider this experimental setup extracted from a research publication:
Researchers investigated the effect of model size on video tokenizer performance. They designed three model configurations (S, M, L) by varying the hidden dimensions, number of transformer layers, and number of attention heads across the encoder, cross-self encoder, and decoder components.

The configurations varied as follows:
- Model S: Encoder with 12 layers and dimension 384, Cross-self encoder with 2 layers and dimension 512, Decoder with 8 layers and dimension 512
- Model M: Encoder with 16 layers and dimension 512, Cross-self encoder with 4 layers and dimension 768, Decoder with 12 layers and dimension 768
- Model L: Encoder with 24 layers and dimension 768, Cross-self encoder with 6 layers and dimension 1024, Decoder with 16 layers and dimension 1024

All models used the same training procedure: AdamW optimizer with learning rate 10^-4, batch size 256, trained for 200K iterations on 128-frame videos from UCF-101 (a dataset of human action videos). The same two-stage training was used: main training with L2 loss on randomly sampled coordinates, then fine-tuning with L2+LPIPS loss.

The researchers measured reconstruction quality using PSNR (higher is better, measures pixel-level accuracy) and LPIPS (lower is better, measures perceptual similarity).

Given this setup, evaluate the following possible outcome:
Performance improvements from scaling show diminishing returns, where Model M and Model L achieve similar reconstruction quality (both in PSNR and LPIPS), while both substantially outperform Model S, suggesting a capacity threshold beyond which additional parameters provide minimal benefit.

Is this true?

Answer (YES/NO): NO